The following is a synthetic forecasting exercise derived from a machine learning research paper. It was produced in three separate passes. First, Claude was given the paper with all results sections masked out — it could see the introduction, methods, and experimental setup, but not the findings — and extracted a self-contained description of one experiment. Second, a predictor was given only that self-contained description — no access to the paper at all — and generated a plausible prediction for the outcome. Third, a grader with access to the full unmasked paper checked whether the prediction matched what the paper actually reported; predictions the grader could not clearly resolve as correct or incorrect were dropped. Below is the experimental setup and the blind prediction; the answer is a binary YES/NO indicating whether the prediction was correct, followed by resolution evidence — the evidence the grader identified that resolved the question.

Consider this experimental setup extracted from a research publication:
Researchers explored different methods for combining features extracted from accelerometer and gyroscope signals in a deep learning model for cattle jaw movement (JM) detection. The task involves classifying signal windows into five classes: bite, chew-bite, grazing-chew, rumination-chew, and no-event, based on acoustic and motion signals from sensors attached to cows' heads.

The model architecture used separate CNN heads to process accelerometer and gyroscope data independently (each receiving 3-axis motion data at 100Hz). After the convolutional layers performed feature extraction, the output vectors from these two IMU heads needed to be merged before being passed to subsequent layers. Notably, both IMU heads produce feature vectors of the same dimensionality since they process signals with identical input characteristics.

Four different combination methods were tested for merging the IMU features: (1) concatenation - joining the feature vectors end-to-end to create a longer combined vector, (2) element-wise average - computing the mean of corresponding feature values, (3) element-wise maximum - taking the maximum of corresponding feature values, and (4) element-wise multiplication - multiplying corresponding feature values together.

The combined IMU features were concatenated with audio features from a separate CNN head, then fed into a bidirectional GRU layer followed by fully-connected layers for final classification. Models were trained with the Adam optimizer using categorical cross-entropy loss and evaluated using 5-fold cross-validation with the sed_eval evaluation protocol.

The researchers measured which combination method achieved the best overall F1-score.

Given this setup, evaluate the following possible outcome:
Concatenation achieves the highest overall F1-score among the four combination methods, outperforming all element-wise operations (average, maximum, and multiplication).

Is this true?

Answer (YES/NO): YES